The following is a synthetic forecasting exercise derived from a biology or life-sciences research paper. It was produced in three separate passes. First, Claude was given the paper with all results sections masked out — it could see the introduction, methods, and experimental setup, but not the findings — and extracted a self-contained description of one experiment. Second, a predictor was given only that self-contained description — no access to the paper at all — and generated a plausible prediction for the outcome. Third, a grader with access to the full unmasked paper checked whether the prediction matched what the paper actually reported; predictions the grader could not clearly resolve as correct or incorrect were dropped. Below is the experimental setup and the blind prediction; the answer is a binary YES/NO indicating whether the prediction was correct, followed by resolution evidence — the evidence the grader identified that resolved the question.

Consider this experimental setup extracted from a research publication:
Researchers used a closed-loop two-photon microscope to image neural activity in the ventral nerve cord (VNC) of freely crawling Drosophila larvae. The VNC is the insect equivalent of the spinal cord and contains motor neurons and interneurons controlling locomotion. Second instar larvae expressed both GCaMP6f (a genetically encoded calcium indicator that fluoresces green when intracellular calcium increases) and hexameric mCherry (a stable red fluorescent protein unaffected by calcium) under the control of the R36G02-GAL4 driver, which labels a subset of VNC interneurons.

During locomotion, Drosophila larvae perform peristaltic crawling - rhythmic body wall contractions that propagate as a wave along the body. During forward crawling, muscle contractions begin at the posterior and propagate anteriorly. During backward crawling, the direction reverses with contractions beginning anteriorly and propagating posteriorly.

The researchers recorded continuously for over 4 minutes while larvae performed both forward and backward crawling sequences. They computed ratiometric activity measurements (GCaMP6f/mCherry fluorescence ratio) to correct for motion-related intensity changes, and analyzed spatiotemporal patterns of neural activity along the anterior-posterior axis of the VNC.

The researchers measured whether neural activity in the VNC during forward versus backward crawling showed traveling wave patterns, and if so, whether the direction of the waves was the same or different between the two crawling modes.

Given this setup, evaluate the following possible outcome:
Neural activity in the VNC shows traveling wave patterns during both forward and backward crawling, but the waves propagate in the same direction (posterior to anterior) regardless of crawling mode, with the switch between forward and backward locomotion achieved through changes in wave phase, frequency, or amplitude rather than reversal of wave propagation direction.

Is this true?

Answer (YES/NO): NO